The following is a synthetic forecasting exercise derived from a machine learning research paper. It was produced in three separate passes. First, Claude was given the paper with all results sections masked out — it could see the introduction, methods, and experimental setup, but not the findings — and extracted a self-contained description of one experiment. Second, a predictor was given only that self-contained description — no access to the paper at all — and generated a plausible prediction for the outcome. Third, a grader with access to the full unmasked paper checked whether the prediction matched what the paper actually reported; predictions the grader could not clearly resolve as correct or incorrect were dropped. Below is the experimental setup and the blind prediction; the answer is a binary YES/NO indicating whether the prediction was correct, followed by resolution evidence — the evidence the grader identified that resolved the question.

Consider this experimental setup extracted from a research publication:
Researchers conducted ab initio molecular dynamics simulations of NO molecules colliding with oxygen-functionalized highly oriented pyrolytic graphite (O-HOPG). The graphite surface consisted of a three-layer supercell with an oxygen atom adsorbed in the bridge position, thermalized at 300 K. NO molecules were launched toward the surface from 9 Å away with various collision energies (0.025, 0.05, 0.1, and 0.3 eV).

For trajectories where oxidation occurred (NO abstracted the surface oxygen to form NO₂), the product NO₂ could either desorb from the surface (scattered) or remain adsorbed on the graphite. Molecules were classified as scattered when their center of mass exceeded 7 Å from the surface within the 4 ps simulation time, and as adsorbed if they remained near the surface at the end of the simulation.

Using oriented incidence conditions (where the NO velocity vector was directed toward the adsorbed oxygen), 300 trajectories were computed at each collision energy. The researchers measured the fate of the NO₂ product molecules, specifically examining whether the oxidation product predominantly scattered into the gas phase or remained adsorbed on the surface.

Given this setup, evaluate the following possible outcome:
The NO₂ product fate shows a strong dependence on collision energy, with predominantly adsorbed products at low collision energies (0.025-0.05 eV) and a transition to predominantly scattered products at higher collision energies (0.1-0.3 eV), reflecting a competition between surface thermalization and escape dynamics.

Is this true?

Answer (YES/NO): NO